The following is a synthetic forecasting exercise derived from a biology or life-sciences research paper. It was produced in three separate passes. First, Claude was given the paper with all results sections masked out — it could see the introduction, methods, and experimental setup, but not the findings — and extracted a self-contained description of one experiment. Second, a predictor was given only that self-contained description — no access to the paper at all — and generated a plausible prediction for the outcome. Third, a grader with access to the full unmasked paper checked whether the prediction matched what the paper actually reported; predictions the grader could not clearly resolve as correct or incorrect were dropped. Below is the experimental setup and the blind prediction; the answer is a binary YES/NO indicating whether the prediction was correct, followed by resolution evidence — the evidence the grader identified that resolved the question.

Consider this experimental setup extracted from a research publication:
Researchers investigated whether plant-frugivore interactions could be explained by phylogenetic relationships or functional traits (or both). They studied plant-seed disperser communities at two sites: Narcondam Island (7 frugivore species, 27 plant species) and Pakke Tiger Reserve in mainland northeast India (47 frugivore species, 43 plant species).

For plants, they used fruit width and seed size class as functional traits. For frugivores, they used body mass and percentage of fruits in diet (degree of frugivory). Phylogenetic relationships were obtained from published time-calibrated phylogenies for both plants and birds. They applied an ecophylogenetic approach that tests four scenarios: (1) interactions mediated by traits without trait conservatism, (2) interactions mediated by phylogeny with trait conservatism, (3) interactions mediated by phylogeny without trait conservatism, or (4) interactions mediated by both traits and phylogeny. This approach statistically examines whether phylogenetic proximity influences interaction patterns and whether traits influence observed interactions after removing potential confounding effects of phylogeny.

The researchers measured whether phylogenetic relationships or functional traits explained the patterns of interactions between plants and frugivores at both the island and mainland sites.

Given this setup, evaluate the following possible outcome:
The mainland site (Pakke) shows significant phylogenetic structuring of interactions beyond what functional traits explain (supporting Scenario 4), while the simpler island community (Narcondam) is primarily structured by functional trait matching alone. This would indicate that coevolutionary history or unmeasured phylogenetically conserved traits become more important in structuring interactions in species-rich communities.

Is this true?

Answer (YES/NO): NO